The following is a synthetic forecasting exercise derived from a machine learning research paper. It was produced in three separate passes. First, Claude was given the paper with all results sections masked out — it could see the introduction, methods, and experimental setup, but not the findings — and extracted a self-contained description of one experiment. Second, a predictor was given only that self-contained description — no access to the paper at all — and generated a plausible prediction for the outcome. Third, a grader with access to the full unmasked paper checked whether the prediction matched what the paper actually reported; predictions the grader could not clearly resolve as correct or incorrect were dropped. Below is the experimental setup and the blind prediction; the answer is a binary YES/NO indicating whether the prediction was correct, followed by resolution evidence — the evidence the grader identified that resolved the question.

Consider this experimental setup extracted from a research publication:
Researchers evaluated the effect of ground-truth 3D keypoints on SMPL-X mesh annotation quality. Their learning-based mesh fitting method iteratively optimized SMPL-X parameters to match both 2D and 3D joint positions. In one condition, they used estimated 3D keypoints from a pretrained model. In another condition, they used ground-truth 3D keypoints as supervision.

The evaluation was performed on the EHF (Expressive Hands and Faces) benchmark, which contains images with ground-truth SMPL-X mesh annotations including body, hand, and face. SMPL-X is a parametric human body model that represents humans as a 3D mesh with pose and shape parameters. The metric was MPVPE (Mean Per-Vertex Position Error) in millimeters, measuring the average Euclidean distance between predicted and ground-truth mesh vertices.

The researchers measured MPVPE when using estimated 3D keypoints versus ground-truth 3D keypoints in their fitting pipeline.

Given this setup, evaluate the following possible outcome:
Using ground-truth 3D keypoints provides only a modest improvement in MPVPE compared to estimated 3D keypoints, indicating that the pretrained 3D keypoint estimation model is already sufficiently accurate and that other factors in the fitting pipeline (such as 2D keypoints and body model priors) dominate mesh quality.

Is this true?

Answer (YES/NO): NO